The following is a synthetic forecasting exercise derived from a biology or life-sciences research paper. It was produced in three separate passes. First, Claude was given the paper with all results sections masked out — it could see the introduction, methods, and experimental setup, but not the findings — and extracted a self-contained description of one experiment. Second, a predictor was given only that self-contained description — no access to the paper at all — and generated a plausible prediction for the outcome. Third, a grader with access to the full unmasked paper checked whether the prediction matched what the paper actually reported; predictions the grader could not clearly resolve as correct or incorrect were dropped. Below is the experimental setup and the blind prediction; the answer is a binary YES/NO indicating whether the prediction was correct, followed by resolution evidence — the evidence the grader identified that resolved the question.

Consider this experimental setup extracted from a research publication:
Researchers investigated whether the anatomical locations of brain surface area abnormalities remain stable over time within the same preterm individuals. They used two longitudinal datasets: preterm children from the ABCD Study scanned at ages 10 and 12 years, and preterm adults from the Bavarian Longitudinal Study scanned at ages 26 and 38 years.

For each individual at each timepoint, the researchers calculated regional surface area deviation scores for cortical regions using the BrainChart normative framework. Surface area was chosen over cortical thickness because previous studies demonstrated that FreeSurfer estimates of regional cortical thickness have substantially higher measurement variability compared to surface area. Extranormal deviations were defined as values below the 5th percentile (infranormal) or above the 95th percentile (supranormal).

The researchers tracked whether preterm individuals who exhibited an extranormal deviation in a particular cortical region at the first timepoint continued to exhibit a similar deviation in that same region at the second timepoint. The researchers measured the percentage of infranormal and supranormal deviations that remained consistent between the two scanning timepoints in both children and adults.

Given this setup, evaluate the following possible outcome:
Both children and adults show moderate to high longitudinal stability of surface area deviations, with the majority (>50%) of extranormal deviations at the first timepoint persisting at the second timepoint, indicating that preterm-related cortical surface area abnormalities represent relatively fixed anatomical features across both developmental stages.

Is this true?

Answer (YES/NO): YES